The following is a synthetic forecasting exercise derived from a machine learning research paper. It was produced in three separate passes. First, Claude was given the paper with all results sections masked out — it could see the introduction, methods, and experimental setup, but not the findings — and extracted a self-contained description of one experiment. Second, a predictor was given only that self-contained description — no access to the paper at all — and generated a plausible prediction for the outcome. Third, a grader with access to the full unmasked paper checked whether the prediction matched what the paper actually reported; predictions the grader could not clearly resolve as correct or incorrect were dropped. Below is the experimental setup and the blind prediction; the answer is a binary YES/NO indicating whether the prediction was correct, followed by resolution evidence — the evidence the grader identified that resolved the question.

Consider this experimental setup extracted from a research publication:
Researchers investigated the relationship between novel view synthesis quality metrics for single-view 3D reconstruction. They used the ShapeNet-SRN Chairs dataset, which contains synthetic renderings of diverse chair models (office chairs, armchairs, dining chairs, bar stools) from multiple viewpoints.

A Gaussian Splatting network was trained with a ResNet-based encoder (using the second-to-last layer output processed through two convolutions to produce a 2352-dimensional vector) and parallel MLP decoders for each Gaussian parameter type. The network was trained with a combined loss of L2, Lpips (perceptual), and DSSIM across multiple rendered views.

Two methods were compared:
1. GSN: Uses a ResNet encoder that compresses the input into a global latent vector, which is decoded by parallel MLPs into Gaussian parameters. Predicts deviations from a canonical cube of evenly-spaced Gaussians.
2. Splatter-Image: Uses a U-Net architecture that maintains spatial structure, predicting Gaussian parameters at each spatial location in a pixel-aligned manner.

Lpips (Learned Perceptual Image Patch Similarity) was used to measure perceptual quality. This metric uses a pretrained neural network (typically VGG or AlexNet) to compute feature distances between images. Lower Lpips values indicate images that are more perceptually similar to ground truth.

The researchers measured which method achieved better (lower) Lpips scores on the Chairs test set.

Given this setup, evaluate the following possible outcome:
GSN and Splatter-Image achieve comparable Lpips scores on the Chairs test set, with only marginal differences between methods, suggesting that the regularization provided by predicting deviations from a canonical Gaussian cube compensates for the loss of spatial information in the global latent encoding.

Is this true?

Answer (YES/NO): NO